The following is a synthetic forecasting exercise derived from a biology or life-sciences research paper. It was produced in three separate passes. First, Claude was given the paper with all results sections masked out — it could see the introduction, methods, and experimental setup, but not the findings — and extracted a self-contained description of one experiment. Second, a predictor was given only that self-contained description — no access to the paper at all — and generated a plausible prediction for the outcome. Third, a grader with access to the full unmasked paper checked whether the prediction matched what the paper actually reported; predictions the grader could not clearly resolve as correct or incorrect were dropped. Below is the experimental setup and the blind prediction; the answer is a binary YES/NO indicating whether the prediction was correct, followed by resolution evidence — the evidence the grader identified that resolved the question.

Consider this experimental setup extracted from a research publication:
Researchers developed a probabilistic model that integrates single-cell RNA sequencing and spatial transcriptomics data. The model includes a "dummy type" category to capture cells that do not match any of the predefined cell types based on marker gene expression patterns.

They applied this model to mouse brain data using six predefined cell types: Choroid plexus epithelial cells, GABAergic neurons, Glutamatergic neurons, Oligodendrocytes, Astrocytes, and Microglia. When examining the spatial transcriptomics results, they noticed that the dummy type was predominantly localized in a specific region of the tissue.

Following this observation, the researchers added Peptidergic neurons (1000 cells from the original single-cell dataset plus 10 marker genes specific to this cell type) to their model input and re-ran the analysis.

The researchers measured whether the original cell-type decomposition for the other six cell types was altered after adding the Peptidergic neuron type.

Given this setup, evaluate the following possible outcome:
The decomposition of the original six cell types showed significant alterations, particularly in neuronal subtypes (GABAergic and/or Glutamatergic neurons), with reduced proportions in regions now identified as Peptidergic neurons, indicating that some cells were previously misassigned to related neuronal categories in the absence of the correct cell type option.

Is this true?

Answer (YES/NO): NO